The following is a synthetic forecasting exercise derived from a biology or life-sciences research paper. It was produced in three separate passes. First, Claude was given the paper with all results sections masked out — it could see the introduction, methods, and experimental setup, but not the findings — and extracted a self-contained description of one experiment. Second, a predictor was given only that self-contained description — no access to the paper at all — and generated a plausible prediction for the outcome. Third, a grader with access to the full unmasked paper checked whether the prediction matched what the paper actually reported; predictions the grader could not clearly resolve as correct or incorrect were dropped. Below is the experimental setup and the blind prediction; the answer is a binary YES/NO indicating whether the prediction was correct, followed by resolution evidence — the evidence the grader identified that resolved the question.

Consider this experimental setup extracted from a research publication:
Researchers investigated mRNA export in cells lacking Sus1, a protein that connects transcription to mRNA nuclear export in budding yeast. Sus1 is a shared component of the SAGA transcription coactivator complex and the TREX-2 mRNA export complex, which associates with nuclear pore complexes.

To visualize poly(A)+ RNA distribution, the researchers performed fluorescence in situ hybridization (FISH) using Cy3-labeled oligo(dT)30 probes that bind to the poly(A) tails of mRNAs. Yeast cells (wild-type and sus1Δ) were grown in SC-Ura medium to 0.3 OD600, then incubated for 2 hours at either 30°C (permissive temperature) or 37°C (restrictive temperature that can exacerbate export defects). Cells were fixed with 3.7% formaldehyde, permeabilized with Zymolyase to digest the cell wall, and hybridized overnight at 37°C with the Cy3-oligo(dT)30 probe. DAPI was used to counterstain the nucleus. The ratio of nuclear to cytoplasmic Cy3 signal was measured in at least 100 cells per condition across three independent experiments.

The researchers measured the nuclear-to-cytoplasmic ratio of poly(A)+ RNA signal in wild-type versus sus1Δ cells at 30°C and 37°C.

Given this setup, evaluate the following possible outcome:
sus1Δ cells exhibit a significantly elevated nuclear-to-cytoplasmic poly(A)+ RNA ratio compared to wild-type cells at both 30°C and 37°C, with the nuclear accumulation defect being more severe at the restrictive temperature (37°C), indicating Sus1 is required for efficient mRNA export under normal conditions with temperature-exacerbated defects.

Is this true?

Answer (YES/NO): YES